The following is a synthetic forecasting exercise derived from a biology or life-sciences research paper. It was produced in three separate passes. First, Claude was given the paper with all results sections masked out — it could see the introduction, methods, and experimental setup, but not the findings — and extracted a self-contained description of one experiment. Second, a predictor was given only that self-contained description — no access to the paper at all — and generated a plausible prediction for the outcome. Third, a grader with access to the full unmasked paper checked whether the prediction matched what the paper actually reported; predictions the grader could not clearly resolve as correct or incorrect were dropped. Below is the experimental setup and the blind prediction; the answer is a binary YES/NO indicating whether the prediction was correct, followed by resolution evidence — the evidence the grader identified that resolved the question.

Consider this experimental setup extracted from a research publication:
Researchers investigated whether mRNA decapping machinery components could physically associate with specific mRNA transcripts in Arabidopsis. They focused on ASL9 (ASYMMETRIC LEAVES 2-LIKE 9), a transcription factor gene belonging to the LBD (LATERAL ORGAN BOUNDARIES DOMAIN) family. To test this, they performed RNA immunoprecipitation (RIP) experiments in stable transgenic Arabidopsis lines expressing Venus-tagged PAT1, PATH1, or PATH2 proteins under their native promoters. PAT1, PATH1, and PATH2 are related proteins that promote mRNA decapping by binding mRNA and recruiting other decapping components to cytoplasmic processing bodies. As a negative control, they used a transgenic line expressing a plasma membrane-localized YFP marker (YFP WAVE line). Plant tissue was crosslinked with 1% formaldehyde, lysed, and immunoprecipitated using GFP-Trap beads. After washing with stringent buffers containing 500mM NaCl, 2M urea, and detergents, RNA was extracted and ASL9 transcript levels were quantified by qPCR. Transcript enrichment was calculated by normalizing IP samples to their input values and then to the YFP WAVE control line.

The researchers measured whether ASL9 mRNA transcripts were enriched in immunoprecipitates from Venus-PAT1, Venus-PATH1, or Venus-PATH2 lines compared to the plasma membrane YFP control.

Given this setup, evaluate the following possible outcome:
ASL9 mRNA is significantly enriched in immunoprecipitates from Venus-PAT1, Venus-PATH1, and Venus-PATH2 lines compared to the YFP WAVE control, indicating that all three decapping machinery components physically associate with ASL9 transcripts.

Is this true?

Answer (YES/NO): YES